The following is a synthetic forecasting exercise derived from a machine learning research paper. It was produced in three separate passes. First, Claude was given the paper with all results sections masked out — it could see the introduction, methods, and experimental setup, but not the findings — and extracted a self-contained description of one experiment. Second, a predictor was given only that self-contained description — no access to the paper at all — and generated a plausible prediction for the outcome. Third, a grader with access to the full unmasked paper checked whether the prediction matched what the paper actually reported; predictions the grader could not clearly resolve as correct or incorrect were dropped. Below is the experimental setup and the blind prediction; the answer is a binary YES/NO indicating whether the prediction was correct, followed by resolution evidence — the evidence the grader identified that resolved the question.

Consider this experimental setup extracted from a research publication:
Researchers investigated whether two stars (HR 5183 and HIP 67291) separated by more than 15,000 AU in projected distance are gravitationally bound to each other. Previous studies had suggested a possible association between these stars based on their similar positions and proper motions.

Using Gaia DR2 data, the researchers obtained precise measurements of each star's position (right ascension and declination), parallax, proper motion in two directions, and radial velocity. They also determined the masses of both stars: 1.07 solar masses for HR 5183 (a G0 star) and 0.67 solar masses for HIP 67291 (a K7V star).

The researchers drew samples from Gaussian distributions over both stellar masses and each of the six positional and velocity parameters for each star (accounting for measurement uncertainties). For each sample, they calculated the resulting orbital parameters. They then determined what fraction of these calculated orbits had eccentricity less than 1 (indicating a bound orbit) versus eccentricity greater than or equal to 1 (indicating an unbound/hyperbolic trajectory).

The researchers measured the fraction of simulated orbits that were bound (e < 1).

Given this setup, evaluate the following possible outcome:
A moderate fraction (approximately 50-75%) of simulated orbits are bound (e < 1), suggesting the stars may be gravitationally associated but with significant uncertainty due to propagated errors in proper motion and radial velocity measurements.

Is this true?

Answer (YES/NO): NO